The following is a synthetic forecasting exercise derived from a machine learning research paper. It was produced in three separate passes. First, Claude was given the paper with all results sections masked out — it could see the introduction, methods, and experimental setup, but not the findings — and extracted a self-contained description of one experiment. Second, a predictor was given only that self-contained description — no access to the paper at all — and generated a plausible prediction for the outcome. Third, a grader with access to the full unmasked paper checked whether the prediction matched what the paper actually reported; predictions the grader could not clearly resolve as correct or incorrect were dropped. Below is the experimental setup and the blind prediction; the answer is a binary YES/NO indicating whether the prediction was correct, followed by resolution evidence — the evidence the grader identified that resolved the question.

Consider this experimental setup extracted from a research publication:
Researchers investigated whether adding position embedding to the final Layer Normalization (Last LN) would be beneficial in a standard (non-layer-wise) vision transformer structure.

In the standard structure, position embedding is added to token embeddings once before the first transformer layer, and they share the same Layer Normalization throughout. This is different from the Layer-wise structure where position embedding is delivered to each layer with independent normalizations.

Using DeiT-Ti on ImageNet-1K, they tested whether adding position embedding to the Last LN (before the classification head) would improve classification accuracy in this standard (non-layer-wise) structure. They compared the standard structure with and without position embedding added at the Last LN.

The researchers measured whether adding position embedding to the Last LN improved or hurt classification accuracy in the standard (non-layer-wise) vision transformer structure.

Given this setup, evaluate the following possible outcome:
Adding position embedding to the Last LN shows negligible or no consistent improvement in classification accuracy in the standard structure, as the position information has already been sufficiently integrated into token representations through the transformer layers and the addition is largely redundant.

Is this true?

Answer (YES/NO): NO